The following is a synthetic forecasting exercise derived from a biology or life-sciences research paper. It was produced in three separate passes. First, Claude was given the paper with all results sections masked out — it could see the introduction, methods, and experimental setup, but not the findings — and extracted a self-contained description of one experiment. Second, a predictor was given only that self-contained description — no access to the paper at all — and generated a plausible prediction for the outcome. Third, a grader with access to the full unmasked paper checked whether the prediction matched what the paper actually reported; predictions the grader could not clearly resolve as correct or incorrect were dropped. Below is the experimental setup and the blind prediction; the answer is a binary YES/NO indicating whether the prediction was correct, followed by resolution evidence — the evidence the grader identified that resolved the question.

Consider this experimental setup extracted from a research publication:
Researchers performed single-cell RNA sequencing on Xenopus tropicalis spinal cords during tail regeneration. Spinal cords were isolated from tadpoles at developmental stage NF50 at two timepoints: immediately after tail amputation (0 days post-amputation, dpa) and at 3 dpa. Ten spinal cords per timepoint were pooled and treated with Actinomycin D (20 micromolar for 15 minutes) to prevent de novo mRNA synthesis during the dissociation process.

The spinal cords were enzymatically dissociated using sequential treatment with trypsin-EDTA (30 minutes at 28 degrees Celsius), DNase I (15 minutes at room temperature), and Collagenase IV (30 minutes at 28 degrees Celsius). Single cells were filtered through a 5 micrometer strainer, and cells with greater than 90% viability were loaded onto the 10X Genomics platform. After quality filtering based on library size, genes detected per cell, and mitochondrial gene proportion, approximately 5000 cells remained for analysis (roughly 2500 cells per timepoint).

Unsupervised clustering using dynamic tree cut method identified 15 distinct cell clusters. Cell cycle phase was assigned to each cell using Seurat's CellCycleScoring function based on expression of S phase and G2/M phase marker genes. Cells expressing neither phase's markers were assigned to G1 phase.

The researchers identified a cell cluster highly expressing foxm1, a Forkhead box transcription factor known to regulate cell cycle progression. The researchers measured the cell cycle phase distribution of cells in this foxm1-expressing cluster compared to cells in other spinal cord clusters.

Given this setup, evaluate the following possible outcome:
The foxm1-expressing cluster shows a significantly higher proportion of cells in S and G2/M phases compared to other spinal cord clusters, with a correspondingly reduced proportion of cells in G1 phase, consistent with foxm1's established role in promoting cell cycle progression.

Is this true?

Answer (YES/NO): YES